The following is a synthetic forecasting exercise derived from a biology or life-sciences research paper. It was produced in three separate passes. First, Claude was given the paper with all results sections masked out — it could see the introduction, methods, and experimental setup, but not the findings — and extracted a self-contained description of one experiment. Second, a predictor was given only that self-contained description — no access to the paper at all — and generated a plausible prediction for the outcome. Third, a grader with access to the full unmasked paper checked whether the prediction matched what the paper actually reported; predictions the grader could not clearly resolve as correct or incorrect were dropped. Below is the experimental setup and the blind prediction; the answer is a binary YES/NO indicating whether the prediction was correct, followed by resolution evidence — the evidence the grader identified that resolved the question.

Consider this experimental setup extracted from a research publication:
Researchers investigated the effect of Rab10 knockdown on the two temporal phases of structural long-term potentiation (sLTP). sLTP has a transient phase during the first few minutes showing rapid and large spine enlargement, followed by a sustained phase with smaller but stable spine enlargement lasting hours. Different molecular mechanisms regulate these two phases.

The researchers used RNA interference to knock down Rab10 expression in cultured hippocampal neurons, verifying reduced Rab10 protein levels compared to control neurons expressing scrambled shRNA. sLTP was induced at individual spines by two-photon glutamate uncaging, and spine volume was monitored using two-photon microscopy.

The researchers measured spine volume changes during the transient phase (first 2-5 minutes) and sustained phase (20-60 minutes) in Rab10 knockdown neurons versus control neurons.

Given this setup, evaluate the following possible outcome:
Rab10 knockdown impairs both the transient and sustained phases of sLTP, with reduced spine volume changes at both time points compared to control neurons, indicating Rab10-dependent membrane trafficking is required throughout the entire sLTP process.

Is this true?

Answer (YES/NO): NO